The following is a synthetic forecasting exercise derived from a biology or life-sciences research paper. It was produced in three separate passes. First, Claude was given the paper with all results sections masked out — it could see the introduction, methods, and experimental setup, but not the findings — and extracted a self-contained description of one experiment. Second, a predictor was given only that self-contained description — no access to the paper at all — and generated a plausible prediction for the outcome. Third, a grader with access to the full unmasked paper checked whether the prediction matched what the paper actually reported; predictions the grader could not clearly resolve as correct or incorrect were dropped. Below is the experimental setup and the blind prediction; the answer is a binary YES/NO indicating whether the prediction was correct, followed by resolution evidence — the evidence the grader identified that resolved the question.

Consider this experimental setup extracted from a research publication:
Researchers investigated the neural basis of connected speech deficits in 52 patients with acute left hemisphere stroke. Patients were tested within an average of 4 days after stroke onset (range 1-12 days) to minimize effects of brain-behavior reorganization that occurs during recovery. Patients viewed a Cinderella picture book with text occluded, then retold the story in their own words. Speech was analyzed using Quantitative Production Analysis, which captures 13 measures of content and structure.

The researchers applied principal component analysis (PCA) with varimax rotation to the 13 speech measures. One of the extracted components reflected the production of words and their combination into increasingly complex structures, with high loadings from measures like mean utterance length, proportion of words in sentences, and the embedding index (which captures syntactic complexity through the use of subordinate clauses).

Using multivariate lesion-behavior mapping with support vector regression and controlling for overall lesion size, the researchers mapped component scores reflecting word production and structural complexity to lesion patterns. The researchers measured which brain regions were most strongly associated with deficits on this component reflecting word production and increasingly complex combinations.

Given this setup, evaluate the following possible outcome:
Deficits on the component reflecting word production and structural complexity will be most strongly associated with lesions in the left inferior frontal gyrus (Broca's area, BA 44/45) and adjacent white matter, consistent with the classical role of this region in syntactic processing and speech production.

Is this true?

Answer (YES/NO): NO